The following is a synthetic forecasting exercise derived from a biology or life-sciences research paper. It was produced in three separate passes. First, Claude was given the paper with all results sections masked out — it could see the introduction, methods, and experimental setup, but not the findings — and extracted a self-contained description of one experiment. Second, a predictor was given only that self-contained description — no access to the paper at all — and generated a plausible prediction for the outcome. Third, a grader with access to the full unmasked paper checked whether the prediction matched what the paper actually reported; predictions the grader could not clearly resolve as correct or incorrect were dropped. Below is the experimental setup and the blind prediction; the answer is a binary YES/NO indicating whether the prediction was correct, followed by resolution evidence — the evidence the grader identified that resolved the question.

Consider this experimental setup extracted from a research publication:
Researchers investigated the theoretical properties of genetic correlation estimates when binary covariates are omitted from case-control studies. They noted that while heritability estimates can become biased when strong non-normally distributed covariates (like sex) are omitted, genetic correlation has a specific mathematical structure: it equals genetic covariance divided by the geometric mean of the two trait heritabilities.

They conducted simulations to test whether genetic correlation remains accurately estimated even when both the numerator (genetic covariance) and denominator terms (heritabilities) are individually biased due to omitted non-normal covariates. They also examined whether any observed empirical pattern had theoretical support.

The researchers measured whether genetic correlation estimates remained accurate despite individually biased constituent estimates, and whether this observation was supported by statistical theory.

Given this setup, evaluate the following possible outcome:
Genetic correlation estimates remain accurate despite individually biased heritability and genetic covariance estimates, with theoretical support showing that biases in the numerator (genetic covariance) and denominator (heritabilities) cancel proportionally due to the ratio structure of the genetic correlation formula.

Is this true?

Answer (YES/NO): NO